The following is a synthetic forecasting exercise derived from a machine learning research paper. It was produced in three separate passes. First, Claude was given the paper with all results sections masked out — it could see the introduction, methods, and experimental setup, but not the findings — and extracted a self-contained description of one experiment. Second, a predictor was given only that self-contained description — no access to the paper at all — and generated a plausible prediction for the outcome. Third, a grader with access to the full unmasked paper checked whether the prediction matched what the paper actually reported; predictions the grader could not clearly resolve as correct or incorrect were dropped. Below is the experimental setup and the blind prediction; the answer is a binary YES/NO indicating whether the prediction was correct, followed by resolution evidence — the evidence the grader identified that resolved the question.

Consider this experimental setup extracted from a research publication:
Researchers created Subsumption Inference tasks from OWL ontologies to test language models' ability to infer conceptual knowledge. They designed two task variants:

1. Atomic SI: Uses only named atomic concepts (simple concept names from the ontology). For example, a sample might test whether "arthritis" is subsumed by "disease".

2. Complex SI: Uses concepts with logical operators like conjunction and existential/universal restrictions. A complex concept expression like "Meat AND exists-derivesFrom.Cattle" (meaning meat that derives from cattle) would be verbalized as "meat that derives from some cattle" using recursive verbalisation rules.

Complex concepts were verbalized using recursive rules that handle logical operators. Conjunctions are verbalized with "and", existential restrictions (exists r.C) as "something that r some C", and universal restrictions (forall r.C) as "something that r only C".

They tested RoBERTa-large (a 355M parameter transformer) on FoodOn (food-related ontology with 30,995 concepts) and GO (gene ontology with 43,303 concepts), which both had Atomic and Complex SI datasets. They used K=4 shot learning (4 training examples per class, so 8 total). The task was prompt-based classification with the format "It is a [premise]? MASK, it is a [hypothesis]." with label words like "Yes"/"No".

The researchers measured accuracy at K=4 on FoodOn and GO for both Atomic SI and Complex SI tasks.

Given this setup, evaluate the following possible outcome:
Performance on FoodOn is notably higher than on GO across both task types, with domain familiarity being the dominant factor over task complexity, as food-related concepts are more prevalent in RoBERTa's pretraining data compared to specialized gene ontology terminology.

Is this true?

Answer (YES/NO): NO